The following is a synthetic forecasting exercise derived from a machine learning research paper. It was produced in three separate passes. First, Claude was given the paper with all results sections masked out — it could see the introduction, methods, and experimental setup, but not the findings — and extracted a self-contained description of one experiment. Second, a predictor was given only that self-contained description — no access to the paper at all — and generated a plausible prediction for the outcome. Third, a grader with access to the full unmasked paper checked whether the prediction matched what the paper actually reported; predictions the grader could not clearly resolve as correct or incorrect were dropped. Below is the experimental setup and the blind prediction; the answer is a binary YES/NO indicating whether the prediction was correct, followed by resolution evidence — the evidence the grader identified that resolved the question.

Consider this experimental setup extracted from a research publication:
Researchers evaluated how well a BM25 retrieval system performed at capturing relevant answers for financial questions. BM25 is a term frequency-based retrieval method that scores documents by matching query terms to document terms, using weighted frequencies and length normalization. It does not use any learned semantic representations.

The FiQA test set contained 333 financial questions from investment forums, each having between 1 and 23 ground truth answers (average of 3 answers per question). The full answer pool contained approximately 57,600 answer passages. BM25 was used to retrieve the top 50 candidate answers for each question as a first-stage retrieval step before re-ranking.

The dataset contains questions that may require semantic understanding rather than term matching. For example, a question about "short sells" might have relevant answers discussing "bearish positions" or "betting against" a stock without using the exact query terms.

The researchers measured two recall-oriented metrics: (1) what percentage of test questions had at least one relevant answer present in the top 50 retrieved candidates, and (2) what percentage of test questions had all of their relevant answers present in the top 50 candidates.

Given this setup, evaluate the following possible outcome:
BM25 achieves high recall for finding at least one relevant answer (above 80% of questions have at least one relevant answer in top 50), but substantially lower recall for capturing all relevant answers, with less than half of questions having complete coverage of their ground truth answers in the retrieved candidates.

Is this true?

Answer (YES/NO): NO